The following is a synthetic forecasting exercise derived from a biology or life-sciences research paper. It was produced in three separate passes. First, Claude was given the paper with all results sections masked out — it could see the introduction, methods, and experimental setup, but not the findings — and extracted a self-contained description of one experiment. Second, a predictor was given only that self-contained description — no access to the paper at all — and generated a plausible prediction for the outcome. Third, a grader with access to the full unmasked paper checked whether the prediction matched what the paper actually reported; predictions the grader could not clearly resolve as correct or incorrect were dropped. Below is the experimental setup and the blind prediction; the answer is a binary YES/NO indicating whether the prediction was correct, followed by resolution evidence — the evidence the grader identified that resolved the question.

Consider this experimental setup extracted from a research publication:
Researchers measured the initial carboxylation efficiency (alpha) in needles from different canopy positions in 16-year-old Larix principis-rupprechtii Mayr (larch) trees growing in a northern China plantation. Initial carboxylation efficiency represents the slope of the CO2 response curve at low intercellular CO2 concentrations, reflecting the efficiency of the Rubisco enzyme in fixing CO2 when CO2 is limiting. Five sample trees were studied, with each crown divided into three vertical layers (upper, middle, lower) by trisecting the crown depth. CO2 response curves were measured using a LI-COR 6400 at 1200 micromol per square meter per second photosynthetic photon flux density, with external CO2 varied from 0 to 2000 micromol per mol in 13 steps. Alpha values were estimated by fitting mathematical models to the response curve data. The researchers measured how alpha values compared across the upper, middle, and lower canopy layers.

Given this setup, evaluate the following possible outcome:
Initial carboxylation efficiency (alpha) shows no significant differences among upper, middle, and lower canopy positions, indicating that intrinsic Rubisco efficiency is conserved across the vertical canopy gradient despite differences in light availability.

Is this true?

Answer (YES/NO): NO